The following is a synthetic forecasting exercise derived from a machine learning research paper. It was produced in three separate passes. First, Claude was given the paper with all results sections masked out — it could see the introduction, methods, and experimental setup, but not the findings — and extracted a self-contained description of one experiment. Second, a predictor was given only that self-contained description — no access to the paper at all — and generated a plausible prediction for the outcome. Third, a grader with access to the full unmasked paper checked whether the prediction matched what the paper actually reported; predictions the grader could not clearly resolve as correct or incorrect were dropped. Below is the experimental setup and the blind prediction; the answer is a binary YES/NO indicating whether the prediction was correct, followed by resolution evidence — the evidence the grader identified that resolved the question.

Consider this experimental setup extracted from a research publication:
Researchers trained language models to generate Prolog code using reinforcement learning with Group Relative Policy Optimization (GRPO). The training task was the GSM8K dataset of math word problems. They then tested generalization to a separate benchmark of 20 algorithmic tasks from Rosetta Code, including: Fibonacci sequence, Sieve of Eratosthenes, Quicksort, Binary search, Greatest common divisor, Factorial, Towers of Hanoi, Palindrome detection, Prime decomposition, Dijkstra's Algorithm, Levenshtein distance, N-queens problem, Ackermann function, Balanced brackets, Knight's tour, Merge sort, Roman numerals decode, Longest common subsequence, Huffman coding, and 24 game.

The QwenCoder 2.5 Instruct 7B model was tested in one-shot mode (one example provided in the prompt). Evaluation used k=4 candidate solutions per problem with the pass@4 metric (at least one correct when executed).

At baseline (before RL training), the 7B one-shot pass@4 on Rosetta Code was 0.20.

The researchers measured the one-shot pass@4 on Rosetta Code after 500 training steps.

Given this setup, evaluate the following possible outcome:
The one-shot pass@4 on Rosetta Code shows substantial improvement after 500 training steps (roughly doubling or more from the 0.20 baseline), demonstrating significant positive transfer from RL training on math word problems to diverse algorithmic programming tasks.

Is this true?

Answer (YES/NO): YES